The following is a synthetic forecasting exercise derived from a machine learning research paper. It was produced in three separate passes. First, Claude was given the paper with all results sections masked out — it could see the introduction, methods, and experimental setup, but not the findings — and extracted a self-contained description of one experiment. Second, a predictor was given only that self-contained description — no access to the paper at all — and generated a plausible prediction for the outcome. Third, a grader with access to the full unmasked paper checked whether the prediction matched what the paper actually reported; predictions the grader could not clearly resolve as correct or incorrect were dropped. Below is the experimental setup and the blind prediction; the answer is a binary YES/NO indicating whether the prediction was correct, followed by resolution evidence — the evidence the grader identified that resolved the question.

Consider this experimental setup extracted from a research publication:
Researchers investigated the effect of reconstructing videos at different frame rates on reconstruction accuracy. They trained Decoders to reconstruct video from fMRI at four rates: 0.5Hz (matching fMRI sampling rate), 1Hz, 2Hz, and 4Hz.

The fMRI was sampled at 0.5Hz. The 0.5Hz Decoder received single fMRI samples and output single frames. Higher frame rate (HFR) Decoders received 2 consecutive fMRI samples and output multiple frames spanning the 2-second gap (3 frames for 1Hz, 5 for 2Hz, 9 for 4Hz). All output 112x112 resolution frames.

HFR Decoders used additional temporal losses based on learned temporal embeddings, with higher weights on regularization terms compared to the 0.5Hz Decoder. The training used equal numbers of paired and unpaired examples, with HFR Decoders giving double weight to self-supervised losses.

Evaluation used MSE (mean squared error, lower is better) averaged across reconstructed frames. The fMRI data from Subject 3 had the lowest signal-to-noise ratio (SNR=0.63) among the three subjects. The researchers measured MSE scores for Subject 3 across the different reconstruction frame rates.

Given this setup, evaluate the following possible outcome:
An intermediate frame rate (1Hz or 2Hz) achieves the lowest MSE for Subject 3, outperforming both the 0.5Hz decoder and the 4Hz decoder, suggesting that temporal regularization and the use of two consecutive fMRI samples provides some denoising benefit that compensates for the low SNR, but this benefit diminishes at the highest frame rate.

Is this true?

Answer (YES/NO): YES